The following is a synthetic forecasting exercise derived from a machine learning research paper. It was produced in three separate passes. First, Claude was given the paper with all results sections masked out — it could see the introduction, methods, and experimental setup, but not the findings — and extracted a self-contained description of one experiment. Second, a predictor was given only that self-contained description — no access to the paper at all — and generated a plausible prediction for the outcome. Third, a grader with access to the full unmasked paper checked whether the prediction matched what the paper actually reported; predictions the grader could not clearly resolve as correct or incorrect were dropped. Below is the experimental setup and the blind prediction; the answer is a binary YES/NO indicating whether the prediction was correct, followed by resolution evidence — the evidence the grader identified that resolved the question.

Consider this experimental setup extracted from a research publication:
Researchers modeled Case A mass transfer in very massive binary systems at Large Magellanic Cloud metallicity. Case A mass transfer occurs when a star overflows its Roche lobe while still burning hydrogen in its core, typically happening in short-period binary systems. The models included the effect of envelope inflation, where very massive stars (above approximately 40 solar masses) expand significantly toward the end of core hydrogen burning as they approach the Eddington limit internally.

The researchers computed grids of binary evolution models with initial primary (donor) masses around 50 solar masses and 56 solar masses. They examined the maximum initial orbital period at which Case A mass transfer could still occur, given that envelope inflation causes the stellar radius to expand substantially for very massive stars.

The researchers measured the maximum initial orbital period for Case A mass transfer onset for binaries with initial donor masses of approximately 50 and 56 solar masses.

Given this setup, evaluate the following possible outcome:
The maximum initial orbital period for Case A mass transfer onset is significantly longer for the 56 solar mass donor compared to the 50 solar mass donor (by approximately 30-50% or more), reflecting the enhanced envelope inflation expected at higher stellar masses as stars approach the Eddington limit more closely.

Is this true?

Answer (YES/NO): NO